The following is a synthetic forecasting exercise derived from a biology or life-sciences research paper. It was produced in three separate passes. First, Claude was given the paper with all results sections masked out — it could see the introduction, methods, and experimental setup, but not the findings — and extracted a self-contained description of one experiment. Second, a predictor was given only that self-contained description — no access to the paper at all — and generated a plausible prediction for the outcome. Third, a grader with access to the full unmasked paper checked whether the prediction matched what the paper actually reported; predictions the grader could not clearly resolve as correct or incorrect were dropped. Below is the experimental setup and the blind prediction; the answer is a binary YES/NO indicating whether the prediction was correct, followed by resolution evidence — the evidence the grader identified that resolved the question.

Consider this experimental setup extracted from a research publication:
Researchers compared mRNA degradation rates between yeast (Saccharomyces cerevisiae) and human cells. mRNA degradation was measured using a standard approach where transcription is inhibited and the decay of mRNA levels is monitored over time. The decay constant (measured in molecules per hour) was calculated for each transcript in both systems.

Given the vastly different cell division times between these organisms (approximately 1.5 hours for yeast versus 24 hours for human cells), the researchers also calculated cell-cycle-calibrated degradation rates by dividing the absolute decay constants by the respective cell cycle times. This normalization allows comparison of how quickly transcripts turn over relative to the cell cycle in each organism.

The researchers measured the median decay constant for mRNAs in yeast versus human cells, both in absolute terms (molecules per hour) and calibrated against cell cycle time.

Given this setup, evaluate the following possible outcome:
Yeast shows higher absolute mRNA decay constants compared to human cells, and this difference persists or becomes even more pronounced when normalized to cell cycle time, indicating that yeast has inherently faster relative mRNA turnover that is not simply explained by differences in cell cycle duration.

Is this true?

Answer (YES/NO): NO